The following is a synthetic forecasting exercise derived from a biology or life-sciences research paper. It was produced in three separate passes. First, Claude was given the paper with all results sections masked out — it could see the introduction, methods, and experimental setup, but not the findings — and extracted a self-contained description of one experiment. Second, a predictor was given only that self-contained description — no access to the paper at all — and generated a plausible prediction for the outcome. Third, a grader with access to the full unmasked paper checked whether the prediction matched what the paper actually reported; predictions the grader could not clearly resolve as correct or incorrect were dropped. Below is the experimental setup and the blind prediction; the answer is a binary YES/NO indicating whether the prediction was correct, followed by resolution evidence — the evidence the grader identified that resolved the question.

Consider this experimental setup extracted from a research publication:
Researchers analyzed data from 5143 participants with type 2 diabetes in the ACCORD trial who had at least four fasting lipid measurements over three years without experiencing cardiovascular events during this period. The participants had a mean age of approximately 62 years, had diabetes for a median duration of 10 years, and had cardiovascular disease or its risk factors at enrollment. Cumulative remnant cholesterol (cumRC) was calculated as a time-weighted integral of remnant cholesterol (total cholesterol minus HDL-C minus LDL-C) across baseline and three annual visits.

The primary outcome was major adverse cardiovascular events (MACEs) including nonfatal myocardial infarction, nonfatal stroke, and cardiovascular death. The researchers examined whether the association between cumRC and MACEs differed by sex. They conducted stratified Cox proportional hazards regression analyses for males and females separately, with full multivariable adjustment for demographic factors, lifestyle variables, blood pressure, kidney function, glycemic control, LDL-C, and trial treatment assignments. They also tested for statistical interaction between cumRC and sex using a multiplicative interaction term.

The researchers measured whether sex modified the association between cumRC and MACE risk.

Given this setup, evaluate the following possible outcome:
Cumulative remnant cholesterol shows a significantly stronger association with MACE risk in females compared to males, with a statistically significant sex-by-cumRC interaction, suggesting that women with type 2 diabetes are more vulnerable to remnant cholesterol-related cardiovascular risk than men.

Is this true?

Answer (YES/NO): NO